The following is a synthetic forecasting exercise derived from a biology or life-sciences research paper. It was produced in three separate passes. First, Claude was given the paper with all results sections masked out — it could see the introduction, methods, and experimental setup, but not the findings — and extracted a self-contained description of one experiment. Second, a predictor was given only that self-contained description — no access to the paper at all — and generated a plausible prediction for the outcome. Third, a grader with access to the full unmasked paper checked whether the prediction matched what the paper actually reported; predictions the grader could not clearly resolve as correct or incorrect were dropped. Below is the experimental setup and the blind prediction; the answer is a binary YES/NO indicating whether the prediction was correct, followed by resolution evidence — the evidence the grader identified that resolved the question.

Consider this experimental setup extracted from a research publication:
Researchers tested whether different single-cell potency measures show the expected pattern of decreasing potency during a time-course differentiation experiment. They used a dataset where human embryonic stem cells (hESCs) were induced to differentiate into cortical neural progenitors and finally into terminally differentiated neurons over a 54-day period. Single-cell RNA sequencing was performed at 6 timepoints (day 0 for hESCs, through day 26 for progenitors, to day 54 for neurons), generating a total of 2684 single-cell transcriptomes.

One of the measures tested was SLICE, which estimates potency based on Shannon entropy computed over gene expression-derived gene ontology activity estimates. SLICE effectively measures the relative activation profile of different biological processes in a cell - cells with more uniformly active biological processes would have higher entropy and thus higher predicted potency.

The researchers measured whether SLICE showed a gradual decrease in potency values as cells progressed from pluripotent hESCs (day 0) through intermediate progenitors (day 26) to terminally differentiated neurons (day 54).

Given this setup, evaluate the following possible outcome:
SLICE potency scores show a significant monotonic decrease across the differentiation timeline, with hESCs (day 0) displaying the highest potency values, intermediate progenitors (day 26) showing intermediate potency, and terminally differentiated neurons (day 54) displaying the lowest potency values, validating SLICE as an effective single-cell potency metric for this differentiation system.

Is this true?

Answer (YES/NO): NO